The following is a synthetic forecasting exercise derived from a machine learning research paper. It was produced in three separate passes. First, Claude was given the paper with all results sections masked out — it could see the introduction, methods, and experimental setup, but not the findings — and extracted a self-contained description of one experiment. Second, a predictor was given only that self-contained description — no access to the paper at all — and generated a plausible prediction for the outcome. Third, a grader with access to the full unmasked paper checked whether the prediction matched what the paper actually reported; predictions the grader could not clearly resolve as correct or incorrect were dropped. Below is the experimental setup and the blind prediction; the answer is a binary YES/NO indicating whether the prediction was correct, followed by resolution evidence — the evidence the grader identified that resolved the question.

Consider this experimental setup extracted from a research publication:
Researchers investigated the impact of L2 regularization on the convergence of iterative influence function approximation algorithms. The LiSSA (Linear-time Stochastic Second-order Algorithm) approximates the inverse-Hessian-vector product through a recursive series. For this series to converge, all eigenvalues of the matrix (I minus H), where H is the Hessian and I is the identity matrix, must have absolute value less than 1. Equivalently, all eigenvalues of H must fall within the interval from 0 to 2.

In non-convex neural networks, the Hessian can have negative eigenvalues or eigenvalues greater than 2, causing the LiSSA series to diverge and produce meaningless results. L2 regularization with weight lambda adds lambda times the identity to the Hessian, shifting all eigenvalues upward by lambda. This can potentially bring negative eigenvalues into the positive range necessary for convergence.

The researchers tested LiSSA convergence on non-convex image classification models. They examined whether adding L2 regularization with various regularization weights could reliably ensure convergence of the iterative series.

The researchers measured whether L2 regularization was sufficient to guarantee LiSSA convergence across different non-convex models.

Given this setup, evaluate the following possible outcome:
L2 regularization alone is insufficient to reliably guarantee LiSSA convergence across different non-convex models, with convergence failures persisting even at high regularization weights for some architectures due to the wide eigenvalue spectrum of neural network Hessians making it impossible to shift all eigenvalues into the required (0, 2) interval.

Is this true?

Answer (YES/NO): NO